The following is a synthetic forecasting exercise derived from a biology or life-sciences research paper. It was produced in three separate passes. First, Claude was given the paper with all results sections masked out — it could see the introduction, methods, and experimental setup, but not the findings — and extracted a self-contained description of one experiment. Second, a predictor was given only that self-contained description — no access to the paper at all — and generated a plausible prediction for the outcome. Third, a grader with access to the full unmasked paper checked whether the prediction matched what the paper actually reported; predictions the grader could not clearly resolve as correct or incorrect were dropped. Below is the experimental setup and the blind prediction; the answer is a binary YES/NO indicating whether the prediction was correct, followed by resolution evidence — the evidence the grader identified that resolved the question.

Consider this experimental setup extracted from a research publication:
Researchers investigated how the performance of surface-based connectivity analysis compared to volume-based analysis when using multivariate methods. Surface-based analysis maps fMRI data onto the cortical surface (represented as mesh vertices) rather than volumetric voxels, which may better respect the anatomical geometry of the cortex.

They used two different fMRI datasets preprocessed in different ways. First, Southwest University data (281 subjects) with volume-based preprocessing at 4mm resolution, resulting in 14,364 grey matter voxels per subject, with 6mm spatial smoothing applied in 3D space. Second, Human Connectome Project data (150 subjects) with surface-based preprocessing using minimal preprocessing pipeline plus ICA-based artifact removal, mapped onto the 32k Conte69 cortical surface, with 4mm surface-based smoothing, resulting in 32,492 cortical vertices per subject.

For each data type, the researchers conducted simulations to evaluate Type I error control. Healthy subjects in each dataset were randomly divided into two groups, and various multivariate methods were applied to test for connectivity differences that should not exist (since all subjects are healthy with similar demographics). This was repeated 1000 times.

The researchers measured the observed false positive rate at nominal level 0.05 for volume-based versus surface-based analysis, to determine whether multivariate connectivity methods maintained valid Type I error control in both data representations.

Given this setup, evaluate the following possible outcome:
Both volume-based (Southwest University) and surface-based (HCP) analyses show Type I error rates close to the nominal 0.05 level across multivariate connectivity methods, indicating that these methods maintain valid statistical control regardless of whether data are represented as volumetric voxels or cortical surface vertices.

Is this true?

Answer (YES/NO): YES